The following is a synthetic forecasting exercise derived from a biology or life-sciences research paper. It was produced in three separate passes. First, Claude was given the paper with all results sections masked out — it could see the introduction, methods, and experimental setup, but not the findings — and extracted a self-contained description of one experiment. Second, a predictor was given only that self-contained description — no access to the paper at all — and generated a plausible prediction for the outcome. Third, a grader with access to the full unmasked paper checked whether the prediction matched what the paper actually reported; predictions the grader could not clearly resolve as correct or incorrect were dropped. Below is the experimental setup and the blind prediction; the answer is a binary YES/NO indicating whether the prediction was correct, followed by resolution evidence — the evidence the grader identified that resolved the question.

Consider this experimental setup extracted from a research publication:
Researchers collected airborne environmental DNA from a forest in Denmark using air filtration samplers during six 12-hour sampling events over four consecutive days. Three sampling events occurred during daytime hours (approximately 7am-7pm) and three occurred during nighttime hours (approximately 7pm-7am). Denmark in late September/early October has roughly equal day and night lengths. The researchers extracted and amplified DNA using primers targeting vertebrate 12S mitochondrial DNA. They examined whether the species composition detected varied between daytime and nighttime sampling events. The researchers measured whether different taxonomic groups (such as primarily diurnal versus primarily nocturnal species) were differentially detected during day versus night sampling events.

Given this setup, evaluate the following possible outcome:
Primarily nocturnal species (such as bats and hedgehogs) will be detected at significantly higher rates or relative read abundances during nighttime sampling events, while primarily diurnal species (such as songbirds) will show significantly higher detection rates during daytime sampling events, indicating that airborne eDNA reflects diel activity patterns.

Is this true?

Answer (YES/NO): NO